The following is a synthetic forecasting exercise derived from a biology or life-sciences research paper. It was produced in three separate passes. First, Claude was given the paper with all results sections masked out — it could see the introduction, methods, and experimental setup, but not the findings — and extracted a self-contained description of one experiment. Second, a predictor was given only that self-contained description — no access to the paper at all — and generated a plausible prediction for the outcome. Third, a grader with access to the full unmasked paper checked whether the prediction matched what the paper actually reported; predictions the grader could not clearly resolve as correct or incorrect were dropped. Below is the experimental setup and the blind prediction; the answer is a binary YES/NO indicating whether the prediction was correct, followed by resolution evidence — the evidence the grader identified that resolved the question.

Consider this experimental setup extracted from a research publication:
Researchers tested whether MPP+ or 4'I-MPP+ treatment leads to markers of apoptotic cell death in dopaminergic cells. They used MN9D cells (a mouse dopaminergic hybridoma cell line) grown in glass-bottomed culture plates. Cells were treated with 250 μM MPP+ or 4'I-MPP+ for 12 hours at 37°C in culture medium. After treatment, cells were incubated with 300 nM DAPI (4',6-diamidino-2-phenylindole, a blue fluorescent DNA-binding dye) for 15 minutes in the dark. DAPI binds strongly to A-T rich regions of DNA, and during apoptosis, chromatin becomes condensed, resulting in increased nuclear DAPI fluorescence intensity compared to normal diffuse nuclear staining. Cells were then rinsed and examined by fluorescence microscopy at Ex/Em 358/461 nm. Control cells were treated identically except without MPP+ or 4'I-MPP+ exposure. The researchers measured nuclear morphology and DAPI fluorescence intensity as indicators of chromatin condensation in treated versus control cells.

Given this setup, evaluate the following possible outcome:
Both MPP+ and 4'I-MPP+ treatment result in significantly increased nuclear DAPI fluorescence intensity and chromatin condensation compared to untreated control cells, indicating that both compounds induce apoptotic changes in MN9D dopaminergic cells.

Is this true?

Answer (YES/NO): YES